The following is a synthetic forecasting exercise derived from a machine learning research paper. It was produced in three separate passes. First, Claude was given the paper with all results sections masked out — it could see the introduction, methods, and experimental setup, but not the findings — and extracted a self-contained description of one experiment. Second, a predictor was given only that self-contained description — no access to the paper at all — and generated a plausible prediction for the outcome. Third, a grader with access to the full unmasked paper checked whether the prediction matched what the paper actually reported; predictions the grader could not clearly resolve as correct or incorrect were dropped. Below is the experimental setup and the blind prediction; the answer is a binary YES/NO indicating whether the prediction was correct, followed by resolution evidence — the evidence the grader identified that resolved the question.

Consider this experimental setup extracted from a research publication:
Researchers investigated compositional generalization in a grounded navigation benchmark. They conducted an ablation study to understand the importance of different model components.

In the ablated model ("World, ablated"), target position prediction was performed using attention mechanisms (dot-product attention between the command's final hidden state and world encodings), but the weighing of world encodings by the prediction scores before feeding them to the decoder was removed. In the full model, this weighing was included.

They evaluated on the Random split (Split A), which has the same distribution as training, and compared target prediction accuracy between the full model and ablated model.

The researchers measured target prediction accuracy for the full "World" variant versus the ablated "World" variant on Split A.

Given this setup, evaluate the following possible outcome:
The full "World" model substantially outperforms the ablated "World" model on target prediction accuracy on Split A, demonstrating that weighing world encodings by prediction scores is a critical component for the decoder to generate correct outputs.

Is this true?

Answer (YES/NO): NO